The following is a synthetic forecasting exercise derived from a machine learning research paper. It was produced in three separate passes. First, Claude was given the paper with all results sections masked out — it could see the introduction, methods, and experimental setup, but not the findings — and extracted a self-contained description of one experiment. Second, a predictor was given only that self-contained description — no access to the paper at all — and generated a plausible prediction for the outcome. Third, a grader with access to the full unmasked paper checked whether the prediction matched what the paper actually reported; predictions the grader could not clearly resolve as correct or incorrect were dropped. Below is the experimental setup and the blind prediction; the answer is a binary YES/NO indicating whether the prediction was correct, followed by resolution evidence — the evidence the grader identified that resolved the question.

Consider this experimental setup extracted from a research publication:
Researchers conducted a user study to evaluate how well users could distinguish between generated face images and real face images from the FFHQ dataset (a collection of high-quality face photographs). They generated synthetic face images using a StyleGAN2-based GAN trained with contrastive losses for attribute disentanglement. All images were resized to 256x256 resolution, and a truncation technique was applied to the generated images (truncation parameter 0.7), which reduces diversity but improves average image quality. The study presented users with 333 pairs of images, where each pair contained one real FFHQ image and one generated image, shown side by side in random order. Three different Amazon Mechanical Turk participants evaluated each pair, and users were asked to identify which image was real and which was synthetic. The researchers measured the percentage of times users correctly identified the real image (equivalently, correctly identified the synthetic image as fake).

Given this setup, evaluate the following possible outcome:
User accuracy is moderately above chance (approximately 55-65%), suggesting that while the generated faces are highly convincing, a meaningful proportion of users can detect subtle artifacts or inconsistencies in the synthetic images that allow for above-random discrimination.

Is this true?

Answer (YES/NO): NO